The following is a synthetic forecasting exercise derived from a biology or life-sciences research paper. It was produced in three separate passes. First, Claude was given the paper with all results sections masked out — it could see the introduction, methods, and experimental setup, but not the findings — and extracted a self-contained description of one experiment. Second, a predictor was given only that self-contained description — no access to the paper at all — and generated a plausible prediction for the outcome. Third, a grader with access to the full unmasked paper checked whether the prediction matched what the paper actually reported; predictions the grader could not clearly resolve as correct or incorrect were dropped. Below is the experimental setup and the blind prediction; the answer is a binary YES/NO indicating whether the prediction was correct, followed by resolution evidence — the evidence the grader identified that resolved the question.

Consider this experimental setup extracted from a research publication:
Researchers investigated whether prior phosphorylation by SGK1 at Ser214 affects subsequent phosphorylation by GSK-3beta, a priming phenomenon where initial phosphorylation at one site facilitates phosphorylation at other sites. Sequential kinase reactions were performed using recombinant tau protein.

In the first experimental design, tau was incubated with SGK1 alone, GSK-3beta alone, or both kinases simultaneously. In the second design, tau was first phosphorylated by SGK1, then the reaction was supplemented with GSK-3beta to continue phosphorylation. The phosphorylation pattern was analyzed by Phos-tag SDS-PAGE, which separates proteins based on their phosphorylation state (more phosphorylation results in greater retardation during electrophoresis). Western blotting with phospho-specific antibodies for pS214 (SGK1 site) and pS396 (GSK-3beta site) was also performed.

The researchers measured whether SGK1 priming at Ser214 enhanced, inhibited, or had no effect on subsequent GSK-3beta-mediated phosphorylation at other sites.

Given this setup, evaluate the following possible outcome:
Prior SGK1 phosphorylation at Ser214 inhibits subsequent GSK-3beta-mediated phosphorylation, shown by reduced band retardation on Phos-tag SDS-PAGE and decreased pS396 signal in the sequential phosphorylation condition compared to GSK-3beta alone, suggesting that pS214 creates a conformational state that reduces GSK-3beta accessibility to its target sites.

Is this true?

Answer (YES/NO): NO